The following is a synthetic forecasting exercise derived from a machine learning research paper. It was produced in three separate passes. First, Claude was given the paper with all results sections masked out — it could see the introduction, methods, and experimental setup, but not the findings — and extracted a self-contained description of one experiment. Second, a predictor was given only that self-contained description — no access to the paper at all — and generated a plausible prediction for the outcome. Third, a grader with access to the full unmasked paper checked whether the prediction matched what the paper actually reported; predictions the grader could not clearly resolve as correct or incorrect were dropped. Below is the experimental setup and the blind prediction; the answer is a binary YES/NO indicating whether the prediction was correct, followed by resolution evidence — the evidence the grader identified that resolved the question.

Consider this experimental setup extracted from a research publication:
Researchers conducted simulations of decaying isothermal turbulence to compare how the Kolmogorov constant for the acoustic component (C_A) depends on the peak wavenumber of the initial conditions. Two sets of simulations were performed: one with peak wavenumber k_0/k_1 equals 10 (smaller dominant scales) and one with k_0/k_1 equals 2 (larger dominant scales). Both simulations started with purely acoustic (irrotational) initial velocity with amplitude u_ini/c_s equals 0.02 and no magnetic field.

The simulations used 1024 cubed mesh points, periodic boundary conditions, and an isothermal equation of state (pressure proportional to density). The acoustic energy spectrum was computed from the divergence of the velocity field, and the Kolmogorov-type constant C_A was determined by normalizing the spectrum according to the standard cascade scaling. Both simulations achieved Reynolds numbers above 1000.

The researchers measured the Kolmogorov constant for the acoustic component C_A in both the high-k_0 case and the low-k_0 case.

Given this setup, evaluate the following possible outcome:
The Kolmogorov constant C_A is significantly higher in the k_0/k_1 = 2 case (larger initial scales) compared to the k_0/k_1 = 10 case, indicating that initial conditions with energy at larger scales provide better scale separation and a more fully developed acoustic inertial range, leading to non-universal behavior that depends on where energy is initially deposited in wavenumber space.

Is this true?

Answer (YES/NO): NO